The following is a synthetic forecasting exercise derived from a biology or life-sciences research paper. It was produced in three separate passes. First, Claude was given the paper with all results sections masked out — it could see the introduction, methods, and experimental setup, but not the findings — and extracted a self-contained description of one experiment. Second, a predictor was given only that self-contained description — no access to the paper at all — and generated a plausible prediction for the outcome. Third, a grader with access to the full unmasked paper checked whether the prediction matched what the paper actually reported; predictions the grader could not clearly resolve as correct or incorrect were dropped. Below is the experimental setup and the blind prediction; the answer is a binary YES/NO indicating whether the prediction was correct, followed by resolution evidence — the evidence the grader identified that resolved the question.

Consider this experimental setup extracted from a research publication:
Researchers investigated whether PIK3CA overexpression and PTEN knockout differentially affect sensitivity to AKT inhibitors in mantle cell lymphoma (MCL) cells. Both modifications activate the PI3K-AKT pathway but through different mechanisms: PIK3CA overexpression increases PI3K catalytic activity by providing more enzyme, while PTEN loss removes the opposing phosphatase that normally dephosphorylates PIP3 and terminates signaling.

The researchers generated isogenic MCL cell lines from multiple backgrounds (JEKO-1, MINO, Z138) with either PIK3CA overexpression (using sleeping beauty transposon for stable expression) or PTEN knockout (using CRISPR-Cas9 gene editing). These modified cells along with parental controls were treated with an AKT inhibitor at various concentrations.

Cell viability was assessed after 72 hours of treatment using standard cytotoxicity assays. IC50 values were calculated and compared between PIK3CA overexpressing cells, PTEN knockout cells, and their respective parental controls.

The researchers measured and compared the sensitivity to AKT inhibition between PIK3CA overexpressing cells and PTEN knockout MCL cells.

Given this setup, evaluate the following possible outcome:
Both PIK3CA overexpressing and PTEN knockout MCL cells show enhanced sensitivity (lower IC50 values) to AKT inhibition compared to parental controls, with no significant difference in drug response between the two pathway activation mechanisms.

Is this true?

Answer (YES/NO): NO